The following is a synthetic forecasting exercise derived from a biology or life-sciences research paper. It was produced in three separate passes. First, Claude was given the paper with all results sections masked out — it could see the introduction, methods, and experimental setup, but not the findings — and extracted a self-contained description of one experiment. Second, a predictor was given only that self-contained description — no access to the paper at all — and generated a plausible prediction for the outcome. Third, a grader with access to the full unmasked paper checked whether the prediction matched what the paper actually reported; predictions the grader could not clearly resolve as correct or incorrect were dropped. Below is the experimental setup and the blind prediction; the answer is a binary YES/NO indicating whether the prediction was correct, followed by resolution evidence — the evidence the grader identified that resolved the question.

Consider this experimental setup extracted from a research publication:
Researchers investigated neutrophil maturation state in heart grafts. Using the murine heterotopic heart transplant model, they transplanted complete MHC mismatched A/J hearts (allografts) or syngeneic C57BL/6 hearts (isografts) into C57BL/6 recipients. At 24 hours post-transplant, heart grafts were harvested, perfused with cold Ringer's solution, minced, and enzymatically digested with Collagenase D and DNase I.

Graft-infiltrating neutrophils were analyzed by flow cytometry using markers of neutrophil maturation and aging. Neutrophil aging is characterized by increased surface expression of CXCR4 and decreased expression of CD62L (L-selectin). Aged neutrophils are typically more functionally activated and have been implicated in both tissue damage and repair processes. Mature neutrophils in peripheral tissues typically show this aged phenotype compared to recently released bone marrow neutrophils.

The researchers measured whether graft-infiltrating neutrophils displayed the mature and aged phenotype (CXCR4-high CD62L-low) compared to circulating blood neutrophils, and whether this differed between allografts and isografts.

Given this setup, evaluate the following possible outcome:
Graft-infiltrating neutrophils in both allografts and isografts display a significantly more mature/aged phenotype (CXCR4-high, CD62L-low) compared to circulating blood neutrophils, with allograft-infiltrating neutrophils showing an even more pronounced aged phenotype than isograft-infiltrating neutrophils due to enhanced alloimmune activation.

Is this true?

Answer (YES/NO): NO